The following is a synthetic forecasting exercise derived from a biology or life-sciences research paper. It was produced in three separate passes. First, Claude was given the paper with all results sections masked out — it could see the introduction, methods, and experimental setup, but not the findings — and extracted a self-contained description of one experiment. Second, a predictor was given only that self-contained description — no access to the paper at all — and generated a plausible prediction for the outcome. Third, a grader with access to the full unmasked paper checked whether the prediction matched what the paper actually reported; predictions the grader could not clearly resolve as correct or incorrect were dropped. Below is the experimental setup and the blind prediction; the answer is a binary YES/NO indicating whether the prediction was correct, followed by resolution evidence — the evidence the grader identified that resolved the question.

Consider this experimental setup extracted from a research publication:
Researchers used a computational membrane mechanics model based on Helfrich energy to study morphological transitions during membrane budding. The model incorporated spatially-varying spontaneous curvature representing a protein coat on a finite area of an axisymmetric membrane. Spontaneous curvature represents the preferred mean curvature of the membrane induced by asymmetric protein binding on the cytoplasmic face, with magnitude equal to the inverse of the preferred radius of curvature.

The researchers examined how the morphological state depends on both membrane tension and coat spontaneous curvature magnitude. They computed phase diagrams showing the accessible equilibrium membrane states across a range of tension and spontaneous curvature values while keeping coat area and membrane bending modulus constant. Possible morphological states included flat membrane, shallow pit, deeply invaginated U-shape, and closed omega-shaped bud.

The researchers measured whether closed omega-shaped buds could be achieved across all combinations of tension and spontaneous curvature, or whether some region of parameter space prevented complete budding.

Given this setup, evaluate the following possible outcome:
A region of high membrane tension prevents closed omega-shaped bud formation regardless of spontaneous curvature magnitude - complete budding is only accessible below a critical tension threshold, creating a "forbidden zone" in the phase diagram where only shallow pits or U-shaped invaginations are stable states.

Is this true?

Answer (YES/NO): NO